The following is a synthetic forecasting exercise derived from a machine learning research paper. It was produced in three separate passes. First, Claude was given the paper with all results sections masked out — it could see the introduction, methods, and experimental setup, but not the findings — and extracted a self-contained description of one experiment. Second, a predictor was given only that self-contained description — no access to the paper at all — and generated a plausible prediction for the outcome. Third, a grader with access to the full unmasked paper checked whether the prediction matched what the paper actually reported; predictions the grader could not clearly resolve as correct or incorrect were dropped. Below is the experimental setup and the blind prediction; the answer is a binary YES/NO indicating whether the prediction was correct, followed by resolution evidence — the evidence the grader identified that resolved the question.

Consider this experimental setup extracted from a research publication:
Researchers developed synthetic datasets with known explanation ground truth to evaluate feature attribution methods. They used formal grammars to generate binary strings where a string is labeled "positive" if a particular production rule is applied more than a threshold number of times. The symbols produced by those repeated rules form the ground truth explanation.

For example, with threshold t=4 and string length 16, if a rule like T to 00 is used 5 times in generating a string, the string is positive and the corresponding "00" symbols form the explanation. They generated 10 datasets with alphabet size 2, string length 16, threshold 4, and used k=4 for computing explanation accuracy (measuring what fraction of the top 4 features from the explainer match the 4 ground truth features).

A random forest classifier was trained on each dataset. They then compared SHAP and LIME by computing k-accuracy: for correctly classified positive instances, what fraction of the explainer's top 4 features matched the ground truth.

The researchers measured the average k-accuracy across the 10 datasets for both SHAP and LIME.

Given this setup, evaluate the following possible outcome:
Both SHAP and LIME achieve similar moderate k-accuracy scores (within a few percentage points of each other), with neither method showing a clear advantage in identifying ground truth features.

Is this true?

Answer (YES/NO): NO